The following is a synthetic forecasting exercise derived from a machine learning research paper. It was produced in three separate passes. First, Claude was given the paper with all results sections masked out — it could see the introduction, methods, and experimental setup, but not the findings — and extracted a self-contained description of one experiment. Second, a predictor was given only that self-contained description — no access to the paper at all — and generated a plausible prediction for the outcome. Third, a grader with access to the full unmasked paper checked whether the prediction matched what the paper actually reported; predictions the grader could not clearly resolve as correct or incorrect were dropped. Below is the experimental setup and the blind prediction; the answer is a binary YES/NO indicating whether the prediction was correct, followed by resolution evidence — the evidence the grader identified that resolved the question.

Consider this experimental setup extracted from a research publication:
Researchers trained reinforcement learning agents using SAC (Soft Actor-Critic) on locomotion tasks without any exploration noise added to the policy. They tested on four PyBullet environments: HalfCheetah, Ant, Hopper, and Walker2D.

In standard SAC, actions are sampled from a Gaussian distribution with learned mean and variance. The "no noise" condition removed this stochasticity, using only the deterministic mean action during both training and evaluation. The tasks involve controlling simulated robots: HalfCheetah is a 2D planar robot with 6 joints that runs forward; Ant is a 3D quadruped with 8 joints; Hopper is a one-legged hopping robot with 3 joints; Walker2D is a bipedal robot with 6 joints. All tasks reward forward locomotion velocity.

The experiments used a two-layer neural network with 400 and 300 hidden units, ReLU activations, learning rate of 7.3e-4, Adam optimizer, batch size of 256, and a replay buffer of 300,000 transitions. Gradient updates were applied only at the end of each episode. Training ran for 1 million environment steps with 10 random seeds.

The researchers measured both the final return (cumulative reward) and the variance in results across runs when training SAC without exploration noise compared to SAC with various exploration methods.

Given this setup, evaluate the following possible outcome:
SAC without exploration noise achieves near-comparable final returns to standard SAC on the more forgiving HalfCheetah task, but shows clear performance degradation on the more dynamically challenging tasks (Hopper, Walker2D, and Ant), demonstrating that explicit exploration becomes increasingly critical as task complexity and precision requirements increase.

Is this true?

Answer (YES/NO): NO